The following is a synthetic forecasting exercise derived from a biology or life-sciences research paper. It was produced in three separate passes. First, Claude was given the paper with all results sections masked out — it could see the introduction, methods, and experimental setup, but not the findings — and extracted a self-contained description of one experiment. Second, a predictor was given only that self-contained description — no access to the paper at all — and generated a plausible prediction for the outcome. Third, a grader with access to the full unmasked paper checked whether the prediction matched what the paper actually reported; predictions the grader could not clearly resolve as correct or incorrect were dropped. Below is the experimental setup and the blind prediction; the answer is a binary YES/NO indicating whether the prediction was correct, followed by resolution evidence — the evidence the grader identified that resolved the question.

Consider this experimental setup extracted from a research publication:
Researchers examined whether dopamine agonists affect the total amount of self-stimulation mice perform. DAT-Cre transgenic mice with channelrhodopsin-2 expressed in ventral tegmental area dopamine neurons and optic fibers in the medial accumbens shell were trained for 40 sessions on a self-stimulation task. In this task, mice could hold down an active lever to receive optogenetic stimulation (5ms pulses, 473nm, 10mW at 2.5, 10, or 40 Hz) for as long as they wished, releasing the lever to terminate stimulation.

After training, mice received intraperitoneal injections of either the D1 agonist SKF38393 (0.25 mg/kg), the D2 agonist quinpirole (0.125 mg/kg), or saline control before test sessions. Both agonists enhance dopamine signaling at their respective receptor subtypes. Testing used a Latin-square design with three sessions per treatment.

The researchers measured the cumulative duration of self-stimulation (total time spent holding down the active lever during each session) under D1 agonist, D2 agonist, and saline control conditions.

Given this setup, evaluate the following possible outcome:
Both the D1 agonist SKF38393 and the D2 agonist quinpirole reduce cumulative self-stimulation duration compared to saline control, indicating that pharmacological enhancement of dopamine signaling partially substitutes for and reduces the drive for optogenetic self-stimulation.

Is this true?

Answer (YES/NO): YES